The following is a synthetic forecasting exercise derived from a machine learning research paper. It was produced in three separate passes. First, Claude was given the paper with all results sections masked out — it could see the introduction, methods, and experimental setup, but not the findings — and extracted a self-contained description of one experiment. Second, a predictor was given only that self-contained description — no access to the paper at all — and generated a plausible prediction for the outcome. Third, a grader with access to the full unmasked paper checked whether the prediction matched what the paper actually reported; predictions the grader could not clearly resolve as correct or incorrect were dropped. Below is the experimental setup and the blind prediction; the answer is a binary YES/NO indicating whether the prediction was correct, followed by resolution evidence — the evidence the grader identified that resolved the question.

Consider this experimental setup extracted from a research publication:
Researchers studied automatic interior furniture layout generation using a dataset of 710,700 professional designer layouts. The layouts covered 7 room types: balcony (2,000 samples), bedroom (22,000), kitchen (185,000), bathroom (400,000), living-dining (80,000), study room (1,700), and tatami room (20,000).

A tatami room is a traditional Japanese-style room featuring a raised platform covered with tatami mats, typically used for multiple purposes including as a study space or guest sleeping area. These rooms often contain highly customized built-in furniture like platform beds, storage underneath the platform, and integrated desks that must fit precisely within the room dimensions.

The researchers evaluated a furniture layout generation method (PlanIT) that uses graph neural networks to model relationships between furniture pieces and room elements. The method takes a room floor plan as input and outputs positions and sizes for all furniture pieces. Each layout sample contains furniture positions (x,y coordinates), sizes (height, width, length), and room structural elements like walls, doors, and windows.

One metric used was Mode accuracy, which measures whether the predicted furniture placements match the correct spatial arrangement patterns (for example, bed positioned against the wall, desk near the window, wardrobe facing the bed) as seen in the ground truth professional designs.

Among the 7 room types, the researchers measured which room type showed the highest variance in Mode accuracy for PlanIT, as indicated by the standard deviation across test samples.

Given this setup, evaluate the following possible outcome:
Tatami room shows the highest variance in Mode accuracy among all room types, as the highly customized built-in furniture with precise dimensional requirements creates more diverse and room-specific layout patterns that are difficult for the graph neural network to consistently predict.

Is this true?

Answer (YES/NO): YES